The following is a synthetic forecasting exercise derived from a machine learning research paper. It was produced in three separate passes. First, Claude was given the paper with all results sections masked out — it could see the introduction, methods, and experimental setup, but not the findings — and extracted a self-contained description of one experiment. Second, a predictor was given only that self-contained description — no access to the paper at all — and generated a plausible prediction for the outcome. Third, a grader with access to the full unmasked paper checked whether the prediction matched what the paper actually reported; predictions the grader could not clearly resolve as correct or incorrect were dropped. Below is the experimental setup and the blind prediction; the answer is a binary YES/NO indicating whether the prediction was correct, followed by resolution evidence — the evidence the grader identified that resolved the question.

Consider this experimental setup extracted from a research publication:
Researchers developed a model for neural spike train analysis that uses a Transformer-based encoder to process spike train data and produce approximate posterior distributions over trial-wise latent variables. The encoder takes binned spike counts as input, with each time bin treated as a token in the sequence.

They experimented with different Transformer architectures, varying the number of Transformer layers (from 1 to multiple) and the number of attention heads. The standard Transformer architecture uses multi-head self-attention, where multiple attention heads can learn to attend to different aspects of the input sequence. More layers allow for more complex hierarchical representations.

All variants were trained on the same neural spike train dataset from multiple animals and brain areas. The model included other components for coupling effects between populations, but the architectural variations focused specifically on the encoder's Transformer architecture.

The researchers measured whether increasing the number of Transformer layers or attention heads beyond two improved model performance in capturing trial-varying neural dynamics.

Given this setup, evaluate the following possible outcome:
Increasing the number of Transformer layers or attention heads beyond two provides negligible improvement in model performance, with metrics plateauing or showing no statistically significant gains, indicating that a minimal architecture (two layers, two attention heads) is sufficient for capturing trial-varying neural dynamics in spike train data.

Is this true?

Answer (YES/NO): YES